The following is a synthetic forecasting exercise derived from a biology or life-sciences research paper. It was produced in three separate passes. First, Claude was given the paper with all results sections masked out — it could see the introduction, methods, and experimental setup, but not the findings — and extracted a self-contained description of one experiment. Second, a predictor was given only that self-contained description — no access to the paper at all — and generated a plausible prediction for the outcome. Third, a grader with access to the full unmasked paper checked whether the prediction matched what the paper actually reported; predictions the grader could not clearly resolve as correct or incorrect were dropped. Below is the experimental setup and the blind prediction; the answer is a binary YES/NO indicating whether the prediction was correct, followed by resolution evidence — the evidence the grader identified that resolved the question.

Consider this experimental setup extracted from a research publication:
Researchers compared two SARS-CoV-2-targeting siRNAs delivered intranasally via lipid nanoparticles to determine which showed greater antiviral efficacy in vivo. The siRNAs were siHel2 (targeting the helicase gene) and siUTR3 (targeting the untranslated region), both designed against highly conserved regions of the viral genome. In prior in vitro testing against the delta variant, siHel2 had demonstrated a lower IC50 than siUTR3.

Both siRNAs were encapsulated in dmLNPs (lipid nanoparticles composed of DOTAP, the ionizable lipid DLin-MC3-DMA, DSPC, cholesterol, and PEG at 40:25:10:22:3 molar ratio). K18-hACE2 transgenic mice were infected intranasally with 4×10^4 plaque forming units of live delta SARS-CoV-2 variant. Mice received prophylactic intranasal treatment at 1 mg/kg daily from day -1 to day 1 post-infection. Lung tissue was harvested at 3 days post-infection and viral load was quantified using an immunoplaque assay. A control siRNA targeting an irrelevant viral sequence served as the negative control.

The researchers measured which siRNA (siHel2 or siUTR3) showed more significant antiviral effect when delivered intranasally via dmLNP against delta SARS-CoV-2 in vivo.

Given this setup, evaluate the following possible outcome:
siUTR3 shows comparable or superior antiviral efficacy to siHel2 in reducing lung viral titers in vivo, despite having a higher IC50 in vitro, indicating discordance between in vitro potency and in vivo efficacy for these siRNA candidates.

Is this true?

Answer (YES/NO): YES